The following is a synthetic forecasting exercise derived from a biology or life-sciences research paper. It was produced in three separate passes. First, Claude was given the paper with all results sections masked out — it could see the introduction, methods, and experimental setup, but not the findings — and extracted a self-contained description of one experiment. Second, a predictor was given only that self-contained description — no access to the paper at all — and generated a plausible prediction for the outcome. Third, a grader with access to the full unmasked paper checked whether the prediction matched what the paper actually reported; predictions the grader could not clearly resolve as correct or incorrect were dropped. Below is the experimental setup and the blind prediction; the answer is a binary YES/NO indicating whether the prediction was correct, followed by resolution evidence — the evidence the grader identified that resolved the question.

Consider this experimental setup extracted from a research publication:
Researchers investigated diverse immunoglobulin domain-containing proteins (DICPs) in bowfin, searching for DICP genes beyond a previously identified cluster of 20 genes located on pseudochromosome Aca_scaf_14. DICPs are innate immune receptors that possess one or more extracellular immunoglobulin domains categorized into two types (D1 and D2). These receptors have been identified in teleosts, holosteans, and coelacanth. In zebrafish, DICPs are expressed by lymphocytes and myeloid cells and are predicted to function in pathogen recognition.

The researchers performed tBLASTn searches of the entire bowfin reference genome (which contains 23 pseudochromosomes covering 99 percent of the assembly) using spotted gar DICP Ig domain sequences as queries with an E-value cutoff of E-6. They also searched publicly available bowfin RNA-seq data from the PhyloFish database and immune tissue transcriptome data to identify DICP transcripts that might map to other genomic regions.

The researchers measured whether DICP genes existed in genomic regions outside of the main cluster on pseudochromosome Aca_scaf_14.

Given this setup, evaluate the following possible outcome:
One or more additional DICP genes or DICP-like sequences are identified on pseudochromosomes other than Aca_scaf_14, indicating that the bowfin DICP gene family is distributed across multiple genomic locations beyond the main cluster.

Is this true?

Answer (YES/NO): YES